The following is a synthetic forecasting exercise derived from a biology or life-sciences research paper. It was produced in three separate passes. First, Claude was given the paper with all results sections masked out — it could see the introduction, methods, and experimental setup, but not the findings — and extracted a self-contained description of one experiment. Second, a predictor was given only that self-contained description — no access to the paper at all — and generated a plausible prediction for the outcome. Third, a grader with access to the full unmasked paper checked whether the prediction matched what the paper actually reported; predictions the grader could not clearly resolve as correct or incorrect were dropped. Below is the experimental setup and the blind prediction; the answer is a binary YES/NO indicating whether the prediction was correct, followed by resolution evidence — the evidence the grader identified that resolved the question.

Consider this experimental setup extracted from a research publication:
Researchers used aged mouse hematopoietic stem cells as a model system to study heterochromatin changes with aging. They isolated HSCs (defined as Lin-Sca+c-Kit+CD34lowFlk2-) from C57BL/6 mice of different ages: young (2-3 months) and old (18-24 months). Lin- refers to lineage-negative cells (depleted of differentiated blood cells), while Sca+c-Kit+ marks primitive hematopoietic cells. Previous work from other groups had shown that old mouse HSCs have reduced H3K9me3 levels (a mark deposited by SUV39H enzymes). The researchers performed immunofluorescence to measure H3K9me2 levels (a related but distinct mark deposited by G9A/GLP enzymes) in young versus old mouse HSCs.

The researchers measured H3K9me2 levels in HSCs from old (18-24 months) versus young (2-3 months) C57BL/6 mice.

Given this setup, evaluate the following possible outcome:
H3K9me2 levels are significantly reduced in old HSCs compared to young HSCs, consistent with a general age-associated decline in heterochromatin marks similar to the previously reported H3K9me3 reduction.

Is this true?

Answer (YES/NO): YES